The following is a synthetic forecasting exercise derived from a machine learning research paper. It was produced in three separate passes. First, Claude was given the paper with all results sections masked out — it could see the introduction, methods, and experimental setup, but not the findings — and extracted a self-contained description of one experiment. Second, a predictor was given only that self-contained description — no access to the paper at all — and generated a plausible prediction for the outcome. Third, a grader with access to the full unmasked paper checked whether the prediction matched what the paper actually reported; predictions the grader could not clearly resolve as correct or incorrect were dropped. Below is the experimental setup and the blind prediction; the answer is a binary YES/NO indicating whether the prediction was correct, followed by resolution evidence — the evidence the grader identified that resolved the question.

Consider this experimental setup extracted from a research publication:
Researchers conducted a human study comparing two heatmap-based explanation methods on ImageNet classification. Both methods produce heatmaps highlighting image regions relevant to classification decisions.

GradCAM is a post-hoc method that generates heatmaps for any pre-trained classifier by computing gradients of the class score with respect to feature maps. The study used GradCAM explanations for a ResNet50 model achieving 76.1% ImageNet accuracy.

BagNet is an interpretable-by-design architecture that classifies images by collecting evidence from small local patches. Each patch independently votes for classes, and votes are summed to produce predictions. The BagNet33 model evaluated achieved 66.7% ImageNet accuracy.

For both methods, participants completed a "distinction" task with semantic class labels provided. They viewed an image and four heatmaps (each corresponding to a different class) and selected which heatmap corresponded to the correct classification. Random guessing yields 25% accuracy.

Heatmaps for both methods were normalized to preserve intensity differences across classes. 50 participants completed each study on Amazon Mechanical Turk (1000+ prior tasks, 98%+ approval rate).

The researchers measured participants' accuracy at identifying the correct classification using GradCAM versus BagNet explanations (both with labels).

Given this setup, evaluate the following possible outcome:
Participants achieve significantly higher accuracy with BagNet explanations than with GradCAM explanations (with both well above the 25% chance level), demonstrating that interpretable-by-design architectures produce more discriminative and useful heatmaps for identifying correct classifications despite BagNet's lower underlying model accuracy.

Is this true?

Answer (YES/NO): NO